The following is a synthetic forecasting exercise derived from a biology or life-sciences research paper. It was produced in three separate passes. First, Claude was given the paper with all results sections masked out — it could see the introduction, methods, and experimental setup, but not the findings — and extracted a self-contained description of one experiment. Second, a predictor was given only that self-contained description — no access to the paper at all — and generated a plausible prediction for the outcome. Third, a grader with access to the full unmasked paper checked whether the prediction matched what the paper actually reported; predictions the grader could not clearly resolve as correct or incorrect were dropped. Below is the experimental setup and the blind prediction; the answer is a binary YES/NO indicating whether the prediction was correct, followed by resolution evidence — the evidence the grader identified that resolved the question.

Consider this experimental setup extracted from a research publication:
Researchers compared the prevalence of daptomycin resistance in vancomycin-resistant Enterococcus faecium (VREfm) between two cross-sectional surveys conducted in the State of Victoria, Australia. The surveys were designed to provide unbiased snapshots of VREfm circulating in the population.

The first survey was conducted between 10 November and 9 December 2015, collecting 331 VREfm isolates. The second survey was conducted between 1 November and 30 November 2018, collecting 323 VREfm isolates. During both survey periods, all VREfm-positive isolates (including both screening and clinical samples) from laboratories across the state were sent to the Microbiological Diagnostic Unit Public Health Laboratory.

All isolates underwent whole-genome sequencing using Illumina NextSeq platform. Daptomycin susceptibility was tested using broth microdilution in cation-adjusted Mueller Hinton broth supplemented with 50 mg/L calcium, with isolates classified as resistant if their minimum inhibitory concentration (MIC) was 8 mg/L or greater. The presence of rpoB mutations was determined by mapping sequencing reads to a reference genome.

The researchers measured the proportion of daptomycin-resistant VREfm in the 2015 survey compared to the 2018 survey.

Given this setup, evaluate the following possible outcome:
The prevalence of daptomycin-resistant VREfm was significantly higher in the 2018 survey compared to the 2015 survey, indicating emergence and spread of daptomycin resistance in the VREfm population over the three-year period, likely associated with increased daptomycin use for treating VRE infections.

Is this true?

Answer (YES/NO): NO